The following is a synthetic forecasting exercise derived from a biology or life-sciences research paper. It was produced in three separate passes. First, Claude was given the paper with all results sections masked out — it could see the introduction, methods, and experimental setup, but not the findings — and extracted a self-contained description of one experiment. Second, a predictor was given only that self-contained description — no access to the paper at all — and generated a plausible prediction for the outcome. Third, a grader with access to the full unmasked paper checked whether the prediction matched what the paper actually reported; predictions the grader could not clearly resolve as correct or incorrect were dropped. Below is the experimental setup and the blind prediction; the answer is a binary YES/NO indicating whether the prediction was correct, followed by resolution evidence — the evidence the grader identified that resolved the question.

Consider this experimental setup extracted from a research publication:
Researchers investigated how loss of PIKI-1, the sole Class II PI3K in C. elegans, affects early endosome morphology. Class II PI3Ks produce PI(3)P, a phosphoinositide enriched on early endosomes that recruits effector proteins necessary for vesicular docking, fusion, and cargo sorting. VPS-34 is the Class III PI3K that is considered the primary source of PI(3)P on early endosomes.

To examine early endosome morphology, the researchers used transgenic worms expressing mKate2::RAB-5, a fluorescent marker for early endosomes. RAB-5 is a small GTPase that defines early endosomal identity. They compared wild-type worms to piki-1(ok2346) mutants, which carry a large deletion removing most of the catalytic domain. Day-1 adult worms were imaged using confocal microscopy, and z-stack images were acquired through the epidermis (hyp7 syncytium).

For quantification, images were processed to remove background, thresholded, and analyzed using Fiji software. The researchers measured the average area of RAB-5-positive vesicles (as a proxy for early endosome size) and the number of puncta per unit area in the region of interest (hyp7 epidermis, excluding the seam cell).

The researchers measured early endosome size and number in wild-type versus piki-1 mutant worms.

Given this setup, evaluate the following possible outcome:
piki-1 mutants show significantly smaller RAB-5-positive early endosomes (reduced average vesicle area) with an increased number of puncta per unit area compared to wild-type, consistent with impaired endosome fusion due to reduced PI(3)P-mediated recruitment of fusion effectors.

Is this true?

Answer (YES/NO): NO